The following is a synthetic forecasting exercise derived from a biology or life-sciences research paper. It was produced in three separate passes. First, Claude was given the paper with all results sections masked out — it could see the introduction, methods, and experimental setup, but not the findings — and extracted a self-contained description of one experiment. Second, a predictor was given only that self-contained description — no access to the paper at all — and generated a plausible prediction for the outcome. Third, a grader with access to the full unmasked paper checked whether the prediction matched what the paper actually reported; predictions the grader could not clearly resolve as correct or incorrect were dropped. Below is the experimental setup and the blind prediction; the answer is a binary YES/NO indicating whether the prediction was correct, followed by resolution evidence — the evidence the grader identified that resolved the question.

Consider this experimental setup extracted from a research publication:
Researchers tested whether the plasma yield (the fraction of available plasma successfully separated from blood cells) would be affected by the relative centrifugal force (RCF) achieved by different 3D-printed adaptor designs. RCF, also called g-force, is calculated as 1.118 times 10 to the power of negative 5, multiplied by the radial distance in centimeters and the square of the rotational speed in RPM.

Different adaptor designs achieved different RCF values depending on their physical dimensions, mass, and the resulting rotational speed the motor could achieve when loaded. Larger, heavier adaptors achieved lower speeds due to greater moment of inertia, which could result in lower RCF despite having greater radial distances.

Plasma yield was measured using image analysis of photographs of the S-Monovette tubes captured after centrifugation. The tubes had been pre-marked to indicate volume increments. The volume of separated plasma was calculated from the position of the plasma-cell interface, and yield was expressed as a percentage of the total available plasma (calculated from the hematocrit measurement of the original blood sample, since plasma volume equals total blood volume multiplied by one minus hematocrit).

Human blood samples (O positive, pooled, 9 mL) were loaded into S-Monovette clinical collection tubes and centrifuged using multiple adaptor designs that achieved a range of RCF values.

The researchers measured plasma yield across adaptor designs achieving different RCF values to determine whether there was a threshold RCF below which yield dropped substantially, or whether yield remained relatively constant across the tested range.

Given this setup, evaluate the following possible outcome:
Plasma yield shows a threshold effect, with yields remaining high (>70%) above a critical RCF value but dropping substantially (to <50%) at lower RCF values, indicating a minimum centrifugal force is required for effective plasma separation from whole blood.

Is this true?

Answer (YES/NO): NO